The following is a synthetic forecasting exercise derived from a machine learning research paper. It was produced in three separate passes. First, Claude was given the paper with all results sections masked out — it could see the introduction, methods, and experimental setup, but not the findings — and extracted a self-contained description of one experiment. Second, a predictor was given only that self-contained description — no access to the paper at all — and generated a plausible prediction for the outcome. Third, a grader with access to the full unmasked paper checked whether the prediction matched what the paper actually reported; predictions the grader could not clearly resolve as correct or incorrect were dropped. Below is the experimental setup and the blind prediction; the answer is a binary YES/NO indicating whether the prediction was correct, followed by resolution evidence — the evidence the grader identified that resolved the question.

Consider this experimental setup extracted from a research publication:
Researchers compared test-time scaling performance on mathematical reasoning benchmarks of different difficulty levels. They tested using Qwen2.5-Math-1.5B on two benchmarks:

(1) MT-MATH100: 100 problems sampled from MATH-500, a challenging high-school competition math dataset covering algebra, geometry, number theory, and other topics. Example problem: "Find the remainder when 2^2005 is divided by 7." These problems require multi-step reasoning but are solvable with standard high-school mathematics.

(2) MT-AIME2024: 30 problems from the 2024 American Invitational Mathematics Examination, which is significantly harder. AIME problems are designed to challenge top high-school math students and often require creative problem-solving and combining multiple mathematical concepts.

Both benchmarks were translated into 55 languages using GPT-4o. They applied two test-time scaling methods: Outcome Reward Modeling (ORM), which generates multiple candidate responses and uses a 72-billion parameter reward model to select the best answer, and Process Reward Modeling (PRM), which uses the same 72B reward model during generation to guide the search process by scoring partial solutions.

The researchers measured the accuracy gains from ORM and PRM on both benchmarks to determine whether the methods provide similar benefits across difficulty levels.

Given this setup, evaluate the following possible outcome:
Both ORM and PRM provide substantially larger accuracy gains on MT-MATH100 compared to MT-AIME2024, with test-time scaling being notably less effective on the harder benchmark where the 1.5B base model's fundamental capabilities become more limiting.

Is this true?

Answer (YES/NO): YES